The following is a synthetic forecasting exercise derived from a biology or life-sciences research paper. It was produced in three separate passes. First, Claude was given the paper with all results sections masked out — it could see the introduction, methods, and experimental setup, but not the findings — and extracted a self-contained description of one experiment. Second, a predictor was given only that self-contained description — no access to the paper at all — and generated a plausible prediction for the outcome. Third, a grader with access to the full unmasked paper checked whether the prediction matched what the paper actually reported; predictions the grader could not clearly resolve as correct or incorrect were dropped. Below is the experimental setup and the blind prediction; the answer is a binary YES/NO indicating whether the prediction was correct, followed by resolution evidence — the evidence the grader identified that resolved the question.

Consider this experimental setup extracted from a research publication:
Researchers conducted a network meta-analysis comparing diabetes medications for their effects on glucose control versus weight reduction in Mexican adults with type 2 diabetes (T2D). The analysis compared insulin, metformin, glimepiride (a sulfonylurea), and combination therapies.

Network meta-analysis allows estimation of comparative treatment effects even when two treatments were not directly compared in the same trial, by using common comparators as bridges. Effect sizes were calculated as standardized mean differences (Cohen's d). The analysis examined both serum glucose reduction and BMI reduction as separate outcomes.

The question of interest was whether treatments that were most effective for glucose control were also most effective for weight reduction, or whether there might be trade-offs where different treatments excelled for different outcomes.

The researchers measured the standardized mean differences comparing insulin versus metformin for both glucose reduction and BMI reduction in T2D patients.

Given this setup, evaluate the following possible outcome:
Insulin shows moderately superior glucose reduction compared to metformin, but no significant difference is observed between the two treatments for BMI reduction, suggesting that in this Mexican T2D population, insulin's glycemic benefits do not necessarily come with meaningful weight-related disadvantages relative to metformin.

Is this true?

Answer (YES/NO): NO